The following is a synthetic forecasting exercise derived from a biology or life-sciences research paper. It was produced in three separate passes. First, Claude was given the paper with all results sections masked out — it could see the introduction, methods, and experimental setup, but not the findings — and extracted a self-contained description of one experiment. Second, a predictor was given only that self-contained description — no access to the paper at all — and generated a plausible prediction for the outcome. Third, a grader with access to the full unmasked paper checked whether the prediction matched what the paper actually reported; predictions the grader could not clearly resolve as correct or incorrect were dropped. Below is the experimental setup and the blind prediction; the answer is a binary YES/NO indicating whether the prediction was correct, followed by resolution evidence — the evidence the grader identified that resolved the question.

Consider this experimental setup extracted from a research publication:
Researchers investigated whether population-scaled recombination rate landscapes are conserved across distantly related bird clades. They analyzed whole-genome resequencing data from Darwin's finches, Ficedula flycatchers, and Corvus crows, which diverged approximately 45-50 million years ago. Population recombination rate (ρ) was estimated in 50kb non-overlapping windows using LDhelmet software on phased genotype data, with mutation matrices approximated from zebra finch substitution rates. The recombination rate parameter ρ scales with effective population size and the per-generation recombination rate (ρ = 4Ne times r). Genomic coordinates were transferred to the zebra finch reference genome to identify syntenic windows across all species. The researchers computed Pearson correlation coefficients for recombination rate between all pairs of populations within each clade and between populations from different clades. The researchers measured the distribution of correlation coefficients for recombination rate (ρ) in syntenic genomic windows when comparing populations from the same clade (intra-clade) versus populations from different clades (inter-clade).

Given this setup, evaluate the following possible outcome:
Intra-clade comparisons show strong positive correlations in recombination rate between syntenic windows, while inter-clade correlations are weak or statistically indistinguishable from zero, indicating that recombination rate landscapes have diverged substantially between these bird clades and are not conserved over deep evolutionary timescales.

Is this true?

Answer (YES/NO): NO